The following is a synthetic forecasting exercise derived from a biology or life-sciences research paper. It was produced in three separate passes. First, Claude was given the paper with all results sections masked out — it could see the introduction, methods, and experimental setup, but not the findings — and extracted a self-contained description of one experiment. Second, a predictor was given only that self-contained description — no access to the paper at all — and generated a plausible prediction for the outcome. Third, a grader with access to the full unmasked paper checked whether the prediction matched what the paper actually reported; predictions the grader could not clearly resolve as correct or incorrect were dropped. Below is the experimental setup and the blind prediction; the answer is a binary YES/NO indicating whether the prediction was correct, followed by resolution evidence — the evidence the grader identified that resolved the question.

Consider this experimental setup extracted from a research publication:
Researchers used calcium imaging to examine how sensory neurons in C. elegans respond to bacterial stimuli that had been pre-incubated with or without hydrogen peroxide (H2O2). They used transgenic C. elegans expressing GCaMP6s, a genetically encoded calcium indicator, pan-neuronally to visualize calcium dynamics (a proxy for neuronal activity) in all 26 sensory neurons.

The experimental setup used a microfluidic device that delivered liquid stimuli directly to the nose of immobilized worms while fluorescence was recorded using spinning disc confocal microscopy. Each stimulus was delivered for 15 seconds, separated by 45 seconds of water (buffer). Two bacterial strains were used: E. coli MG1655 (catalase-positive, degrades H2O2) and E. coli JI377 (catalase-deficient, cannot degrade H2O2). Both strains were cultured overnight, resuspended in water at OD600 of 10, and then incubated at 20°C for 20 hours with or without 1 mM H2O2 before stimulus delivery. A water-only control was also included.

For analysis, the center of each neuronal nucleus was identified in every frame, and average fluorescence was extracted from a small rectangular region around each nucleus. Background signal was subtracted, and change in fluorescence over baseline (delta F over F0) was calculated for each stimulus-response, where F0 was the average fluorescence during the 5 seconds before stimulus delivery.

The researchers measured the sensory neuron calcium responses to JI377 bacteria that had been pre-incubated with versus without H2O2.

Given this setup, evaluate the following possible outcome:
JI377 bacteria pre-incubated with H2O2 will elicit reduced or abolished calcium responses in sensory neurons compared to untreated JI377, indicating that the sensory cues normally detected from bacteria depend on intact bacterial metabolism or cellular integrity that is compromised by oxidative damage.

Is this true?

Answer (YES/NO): NO